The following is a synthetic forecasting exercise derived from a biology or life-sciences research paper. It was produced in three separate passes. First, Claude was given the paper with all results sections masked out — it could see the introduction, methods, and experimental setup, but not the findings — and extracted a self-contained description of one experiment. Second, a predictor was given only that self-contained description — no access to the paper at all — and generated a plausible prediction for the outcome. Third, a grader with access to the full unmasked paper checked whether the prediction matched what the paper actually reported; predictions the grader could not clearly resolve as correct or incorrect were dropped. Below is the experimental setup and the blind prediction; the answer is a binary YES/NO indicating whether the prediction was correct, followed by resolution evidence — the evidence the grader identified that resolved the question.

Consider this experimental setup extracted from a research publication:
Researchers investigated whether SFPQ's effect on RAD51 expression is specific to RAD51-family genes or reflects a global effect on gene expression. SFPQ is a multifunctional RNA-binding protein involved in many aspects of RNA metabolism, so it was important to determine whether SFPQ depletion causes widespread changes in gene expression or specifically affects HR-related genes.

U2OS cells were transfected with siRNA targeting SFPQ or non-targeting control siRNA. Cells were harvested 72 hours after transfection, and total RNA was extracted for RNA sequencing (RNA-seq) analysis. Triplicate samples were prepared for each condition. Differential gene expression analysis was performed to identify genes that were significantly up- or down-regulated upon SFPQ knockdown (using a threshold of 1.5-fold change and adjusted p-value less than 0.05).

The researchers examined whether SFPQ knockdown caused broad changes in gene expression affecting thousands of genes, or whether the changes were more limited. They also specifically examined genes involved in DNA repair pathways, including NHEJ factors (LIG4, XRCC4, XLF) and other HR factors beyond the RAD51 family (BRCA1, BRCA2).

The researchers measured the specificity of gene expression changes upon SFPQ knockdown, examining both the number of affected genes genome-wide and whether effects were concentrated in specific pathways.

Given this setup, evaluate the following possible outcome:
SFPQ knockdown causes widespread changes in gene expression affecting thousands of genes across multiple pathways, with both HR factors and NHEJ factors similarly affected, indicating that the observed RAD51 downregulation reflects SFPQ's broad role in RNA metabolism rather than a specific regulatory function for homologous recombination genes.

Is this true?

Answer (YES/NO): NO